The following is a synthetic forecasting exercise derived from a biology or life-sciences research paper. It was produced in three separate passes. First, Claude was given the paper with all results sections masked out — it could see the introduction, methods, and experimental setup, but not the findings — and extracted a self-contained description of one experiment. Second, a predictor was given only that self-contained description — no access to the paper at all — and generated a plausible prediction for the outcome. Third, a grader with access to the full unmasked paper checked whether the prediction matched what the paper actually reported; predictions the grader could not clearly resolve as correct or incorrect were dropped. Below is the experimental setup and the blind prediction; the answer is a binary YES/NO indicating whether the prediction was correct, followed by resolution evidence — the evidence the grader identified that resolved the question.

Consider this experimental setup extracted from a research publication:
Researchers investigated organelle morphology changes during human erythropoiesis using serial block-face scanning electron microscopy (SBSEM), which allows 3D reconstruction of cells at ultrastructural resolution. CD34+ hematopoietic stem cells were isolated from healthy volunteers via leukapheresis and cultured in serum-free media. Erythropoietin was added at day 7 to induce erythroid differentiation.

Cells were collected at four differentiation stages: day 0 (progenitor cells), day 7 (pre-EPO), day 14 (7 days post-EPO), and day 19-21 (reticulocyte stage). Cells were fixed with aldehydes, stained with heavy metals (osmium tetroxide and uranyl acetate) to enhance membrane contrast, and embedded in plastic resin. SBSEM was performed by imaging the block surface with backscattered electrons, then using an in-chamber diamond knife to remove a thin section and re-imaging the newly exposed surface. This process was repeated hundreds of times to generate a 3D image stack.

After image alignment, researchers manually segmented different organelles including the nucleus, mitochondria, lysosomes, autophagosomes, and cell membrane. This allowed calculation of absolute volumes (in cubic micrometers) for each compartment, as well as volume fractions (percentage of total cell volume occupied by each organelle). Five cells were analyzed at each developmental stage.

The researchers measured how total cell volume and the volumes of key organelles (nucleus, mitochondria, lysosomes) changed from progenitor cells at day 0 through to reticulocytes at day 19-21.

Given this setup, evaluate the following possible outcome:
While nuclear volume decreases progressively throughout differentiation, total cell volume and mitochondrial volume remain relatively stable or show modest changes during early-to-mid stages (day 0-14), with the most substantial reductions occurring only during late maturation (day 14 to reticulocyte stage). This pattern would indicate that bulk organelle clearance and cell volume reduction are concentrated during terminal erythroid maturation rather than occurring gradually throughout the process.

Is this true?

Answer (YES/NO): NO